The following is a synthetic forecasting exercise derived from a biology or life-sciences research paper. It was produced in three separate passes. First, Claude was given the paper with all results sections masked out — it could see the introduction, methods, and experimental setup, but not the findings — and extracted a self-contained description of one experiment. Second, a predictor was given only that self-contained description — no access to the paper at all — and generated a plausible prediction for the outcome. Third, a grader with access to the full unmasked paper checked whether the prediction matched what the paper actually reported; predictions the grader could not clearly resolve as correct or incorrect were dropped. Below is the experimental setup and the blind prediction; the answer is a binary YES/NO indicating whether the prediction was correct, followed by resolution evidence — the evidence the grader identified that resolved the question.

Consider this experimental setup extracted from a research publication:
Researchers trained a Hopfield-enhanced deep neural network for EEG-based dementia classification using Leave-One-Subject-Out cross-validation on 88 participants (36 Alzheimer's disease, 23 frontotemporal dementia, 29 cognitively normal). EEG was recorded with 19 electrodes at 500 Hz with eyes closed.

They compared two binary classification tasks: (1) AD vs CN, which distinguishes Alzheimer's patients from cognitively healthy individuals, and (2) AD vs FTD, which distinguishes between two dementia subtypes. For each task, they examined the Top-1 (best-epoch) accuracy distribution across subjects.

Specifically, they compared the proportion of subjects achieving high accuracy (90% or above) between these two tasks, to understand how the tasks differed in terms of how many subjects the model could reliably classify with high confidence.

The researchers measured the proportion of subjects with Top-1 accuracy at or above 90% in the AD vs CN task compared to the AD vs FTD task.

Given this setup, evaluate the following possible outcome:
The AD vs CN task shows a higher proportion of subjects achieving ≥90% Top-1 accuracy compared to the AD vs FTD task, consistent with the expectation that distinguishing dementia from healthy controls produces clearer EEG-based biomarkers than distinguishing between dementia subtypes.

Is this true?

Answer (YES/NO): YES